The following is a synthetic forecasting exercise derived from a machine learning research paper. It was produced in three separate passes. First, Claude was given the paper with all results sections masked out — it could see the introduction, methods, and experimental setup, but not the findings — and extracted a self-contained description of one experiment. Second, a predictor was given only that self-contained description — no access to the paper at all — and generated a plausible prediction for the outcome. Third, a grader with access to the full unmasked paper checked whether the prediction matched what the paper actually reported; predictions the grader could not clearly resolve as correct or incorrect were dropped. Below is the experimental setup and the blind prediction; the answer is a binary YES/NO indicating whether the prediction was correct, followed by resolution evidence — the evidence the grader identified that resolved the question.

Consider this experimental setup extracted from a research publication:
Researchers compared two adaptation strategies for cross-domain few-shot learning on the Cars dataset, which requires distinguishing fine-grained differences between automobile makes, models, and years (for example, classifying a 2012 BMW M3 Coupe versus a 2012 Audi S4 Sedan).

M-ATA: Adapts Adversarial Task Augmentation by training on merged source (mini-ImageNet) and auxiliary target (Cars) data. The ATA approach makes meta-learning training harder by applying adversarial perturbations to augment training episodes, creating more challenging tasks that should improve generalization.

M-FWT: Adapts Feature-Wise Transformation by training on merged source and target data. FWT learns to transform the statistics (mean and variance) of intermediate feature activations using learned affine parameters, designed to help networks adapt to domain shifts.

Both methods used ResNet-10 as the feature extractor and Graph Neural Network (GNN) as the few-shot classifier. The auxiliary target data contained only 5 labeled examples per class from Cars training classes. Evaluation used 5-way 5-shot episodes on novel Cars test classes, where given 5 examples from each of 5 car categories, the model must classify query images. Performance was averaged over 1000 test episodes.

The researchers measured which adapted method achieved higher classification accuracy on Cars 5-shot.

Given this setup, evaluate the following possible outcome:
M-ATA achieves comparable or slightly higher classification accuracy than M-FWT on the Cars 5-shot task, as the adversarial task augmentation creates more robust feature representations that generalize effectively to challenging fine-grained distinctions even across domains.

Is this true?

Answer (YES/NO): YES